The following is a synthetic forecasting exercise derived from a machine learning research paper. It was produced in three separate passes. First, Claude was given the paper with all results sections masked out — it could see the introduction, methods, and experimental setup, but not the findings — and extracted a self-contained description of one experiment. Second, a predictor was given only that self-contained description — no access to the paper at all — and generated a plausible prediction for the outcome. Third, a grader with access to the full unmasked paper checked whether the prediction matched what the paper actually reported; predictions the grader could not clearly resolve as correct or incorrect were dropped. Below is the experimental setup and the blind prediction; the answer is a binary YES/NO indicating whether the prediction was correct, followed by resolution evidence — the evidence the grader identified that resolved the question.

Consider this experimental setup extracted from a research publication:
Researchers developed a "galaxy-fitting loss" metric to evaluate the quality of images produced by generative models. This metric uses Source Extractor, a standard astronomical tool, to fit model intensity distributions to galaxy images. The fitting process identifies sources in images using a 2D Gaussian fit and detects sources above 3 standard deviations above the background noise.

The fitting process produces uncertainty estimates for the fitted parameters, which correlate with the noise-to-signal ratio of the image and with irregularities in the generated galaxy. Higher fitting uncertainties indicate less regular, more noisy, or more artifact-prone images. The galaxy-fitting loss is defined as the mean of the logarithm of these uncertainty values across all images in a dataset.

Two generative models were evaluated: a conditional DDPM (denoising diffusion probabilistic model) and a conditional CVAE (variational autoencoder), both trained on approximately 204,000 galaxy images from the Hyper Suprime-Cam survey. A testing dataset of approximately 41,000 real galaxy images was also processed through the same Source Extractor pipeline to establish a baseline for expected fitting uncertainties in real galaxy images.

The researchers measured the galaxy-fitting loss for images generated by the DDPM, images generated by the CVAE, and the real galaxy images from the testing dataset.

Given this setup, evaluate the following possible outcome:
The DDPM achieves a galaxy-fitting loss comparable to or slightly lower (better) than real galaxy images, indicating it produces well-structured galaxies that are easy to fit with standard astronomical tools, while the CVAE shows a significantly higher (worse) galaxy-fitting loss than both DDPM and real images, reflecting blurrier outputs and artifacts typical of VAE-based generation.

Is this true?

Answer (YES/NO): NO